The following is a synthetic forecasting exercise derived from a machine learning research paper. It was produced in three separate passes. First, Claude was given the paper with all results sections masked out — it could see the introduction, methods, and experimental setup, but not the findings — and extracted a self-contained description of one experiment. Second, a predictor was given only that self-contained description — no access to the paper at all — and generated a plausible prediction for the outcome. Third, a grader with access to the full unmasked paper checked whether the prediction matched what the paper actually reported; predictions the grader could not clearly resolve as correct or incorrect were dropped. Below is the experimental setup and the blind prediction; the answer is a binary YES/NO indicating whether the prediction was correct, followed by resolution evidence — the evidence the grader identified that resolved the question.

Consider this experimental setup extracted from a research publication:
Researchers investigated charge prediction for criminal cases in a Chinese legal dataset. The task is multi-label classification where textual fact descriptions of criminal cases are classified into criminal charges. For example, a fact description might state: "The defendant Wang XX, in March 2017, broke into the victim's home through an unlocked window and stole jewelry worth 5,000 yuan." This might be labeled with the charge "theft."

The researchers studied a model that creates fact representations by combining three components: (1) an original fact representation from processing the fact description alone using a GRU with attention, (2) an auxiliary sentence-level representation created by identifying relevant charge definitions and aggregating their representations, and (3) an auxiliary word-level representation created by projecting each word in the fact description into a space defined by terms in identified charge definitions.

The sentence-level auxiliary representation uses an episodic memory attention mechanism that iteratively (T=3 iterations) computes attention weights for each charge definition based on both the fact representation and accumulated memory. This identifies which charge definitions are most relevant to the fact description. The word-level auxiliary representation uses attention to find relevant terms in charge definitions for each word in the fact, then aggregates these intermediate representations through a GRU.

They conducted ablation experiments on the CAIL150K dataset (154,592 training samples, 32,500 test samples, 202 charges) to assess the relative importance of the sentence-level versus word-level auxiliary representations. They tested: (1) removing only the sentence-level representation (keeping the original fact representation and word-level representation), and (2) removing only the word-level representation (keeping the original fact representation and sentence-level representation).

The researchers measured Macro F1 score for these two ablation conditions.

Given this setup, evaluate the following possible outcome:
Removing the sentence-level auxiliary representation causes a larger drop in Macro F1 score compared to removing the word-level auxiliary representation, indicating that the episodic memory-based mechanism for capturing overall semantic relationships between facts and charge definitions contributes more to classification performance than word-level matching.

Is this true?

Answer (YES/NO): NO